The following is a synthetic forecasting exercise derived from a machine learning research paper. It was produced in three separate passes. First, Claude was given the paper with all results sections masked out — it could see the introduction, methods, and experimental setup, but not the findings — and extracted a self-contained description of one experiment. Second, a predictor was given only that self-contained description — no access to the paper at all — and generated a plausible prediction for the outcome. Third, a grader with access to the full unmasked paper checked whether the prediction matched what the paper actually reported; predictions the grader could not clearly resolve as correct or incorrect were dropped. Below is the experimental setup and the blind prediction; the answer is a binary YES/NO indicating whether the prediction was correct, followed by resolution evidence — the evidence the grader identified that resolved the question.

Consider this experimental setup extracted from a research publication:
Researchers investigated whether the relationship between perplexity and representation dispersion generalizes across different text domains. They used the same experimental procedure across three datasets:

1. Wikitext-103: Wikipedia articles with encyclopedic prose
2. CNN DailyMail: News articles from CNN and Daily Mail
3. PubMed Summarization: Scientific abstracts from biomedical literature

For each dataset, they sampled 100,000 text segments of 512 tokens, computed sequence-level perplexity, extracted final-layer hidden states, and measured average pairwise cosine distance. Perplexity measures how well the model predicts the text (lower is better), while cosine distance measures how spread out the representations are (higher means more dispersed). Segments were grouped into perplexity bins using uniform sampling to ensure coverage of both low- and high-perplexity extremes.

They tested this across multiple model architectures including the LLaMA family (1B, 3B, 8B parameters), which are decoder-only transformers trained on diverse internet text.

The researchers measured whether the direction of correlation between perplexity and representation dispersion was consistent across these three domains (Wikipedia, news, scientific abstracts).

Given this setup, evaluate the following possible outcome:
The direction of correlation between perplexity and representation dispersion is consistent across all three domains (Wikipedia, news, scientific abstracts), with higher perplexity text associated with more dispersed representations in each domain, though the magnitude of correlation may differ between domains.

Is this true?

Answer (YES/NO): NO